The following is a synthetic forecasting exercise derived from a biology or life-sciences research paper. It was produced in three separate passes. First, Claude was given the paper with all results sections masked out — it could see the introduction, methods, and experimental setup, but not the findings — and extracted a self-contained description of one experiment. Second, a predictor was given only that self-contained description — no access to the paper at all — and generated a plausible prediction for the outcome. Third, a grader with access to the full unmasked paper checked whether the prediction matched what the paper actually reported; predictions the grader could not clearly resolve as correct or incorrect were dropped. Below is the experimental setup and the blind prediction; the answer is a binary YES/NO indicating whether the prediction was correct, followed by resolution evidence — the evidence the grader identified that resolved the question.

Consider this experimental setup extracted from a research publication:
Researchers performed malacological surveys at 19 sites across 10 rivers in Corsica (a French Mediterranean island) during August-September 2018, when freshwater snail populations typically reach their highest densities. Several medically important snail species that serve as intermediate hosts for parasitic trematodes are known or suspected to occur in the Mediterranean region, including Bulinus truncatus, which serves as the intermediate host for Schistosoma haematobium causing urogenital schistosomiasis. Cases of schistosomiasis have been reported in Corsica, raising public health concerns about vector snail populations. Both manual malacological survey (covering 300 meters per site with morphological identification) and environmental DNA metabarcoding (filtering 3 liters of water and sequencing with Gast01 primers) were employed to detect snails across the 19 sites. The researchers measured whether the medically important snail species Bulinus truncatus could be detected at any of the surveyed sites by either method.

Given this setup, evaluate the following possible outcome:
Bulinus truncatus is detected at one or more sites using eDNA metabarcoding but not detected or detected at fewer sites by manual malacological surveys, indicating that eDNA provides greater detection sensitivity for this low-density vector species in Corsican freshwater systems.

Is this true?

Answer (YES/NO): YES